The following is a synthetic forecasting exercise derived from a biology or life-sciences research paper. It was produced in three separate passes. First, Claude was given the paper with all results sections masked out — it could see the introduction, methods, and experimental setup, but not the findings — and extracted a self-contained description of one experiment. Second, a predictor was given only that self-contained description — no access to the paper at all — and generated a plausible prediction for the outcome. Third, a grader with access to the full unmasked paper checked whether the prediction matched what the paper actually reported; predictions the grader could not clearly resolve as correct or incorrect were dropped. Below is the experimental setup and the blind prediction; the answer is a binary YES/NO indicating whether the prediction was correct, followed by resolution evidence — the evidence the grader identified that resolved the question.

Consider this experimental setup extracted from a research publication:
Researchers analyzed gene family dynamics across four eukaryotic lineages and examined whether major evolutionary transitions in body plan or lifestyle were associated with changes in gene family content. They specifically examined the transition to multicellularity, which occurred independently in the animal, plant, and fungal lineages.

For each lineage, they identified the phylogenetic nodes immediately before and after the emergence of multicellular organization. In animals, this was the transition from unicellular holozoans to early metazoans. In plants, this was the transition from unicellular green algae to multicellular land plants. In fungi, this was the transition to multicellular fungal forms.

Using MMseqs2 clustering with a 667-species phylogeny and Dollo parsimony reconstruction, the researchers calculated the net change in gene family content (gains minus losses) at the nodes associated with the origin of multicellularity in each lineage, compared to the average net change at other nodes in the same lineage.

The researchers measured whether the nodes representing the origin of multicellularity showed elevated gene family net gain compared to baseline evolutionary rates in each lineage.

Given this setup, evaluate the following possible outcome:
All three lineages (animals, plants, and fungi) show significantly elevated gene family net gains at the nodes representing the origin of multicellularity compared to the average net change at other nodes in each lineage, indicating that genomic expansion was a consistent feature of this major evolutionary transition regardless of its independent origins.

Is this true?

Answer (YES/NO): NO